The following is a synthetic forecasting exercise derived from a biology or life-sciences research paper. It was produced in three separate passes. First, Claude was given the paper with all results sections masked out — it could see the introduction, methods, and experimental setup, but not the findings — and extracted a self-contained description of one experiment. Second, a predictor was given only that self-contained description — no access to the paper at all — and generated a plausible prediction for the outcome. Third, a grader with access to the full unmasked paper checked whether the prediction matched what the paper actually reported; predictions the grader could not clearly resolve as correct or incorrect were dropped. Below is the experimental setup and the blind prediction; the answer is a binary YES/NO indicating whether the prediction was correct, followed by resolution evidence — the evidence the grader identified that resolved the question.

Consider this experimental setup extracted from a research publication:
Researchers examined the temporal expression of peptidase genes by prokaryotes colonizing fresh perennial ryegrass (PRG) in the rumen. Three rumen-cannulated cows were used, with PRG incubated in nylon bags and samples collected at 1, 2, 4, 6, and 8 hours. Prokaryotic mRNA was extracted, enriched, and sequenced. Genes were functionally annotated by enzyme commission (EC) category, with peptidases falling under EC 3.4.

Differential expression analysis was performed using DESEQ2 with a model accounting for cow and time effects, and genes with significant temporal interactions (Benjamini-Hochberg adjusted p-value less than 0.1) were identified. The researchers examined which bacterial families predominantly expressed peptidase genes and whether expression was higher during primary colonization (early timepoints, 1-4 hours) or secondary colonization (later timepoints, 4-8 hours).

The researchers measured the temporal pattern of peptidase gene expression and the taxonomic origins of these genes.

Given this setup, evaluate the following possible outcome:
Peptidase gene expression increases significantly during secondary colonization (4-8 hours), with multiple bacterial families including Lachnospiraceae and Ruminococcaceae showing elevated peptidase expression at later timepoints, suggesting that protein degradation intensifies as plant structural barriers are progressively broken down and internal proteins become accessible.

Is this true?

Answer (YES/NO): NO